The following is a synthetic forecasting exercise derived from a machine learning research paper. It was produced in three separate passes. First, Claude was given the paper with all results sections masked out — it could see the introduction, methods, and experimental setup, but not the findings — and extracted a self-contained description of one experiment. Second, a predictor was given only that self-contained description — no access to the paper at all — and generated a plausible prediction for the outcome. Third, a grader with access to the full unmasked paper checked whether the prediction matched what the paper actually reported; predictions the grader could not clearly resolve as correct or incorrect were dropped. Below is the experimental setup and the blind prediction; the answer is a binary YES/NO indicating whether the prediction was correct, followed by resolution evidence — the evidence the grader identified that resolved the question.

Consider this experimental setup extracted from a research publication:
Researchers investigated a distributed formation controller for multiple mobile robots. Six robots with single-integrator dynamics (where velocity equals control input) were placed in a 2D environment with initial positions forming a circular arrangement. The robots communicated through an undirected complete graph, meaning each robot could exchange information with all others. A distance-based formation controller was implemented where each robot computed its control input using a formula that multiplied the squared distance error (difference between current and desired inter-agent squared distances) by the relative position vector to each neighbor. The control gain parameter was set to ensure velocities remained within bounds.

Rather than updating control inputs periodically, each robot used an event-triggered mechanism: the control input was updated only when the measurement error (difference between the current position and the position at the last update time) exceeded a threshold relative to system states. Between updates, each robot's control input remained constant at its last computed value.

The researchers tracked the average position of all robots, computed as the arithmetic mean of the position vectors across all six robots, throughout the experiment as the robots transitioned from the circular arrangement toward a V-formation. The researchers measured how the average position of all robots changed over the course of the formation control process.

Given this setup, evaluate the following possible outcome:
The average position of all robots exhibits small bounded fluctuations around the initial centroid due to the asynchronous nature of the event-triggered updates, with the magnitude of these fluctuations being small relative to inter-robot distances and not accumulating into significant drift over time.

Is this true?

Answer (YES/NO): NO